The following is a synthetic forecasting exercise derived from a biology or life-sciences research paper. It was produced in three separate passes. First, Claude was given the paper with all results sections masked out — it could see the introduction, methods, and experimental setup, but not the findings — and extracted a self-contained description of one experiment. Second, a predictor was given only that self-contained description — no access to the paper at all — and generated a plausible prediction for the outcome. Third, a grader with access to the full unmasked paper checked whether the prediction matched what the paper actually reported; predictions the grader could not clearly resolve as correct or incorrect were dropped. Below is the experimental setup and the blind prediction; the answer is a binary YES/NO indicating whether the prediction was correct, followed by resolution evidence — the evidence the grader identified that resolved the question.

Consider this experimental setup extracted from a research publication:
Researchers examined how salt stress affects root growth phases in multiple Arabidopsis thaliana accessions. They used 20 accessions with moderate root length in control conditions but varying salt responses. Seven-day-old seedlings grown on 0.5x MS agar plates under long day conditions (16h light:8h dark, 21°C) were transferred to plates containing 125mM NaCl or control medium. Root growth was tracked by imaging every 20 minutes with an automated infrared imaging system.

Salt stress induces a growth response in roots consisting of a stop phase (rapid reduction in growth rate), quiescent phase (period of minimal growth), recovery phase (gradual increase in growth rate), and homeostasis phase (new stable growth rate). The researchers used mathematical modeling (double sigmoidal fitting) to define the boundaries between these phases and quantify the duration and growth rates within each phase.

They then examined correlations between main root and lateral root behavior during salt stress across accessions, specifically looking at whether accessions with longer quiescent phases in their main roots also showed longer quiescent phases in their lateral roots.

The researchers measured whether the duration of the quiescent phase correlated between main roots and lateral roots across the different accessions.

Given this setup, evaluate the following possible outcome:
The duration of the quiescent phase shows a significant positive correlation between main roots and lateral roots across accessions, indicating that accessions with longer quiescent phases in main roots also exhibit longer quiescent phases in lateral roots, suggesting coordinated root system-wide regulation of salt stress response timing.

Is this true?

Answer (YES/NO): NO